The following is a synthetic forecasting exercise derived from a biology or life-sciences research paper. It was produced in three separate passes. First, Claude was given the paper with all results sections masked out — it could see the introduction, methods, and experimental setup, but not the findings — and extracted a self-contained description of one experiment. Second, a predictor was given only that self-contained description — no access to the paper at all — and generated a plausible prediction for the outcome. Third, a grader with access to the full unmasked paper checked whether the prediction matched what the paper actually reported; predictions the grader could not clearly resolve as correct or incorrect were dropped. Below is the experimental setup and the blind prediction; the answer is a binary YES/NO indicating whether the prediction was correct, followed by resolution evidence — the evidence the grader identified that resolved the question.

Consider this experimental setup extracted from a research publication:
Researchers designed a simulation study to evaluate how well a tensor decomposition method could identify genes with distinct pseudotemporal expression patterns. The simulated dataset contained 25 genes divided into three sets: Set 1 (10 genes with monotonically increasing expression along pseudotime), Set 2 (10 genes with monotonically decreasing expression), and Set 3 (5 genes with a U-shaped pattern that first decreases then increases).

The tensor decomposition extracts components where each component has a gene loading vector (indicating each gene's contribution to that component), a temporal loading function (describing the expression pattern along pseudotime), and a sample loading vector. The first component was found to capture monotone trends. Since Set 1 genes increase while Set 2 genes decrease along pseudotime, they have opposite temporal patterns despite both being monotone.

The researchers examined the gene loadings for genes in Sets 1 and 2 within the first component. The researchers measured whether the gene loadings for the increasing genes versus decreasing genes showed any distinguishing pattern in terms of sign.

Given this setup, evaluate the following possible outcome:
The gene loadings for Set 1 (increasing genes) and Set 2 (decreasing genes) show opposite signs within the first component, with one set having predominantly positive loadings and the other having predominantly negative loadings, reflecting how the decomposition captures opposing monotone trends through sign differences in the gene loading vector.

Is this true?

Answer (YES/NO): YES